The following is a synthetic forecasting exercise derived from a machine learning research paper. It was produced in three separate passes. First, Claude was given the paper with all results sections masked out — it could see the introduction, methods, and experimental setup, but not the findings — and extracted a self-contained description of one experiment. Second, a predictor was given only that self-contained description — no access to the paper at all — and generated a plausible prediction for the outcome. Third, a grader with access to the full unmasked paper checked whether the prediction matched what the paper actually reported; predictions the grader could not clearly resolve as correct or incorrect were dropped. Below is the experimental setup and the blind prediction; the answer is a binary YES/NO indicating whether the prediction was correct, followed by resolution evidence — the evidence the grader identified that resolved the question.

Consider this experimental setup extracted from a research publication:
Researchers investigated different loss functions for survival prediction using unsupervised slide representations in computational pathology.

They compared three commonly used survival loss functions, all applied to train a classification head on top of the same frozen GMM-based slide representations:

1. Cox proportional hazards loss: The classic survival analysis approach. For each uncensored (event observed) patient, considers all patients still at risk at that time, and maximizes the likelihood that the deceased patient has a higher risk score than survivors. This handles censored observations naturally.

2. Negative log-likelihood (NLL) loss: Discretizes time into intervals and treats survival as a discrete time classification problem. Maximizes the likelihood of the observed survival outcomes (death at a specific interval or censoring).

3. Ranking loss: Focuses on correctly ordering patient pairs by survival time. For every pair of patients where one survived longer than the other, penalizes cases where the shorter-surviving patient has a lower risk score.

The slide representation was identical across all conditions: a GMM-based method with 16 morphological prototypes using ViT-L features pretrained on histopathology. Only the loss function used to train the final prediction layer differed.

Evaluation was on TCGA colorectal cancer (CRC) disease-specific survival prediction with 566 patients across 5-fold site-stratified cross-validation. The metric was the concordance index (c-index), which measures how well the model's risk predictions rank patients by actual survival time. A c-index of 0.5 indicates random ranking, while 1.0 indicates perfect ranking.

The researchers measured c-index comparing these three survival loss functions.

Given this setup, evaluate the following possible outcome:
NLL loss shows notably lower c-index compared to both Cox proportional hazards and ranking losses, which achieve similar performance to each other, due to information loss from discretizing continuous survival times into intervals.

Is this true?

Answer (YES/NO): NO